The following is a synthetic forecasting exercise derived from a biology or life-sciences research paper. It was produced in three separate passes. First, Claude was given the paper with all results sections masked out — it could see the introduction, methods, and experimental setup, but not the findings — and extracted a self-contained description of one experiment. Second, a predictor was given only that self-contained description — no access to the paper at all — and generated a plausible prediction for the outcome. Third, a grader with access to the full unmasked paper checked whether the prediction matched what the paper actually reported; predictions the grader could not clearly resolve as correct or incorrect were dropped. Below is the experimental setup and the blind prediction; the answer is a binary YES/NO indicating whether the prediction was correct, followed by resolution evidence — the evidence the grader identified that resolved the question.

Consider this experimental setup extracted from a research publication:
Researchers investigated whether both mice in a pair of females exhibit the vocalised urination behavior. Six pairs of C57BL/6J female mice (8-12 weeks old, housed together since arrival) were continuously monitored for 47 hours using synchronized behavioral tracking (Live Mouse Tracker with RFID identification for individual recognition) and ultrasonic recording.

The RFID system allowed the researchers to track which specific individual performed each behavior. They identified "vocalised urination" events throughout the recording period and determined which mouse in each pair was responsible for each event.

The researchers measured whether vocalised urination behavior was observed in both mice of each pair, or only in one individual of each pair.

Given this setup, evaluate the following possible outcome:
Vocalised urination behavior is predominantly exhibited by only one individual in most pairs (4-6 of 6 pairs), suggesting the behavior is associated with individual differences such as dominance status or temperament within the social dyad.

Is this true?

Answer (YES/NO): NO